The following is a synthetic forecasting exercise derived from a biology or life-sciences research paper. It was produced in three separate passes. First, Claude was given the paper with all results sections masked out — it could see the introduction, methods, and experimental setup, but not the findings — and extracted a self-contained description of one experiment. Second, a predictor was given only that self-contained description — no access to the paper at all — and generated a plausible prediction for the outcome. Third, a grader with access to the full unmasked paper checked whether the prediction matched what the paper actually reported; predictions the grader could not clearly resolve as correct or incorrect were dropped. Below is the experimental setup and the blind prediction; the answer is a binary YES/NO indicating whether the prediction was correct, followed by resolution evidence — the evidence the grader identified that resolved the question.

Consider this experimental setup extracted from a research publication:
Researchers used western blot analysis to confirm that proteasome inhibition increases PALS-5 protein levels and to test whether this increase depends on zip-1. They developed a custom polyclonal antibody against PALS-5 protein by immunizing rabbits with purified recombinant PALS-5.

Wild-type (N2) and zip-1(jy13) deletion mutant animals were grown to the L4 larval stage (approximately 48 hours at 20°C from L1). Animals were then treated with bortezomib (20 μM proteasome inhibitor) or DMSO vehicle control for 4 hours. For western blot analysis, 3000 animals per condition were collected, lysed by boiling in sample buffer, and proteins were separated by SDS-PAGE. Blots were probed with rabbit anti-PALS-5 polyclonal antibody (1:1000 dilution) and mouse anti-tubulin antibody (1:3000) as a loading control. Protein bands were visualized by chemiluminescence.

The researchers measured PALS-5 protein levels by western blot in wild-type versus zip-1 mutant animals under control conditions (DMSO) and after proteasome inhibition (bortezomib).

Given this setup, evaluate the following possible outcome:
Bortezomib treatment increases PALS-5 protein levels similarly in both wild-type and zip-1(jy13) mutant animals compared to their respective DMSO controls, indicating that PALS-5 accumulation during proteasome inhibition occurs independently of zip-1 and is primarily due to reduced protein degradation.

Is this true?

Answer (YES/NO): NO